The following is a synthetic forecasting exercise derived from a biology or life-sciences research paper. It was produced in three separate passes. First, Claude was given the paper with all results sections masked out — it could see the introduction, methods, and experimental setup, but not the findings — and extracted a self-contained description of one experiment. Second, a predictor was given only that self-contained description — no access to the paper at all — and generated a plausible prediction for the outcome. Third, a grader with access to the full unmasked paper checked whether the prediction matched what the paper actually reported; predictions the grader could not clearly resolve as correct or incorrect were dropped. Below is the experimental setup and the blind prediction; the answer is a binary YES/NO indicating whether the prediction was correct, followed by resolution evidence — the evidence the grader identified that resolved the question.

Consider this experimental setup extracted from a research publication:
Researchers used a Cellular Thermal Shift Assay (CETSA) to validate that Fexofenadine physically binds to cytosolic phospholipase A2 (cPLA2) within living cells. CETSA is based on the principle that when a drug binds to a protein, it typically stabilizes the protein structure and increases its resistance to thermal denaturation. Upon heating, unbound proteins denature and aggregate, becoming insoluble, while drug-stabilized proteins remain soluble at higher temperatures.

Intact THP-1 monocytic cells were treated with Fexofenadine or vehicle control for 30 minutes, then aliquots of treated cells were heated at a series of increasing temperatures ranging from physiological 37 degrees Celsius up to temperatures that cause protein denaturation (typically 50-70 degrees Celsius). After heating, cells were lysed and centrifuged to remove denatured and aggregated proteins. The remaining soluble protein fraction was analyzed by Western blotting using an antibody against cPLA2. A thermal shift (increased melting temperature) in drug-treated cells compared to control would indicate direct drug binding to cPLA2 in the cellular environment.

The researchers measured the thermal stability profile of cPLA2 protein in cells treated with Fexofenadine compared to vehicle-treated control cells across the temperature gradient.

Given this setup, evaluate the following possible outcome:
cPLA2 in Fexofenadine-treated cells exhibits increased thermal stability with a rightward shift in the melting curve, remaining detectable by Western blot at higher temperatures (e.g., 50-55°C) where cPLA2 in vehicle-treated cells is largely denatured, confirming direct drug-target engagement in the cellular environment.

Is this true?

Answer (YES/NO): YES